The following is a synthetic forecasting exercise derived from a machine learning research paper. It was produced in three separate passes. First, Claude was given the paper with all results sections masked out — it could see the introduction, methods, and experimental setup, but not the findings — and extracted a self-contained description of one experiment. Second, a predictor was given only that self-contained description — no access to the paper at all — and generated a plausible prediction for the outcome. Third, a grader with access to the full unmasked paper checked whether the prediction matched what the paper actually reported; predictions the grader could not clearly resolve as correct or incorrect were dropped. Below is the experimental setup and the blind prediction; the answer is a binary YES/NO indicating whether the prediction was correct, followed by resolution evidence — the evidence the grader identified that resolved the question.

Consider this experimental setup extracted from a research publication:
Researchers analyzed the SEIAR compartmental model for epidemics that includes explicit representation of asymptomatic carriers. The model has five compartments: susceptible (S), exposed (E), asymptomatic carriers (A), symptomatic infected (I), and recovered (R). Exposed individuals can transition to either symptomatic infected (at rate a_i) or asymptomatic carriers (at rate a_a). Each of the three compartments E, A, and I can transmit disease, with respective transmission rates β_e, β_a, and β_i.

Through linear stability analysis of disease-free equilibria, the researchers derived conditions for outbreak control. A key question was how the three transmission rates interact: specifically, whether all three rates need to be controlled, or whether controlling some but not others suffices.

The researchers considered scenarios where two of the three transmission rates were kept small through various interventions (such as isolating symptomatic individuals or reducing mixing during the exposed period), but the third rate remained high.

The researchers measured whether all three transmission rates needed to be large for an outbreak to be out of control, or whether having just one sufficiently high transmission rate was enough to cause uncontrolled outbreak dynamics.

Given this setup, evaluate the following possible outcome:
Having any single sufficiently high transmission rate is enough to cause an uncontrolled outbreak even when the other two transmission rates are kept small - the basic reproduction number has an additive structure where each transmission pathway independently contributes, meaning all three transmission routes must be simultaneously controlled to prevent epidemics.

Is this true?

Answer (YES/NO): YES